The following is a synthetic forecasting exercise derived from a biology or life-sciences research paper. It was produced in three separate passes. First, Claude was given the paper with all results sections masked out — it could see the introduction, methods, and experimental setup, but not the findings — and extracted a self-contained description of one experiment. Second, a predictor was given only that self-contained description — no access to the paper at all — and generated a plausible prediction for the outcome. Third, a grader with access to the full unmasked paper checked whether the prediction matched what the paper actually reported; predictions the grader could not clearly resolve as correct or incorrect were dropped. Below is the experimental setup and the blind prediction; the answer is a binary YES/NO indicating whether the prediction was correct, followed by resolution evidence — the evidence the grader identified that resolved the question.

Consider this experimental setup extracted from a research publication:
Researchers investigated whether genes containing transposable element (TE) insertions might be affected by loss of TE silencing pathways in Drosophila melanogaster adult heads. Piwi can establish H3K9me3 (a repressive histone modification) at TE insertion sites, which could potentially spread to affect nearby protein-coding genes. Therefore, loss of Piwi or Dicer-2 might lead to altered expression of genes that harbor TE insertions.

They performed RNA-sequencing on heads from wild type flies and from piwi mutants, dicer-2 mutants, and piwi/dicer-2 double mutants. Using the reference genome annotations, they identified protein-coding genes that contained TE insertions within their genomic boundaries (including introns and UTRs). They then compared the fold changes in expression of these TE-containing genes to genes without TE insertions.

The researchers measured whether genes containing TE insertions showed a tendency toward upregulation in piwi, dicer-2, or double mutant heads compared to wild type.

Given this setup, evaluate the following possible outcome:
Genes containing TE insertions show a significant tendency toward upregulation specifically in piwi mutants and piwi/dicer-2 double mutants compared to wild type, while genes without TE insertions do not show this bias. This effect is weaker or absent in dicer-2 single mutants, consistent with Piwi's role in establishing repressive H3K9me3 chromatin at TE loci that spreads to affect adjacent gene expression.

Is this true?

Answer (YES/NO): NO